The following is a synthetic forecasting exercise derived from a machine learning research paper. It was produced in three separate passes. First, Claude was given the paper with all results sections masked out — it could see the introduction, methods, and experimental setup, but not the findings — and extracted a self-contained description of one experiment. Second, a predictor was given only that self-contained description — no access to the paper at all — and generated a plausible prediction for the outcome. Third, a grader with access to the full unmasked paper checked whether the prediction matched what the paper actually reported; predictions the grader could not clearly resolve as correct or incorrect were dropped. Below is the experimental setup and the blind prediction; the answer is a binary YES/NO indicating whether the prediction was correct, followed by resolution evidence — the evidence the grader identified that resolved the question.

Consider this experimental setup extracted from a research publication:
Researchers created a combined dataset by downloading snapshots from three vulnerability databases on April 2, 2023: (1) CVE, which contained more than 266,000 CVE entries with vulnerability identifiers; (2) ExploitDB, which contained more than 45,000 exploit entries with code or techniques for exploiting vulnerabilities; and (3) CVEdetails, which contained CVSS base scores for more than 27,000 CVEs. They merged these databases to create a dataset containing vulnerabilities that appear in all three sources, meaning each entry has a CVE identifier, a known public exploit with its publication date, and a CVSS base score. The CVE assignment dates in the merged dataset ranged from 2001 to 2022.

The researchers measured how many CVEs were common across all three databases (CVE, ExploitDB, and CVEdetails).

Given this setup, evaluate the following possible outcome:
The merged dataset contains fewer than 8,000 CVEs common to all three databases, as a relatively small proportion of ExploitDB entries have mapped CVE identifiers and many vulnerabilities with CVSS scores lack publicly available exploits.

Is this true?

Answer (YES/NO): NO